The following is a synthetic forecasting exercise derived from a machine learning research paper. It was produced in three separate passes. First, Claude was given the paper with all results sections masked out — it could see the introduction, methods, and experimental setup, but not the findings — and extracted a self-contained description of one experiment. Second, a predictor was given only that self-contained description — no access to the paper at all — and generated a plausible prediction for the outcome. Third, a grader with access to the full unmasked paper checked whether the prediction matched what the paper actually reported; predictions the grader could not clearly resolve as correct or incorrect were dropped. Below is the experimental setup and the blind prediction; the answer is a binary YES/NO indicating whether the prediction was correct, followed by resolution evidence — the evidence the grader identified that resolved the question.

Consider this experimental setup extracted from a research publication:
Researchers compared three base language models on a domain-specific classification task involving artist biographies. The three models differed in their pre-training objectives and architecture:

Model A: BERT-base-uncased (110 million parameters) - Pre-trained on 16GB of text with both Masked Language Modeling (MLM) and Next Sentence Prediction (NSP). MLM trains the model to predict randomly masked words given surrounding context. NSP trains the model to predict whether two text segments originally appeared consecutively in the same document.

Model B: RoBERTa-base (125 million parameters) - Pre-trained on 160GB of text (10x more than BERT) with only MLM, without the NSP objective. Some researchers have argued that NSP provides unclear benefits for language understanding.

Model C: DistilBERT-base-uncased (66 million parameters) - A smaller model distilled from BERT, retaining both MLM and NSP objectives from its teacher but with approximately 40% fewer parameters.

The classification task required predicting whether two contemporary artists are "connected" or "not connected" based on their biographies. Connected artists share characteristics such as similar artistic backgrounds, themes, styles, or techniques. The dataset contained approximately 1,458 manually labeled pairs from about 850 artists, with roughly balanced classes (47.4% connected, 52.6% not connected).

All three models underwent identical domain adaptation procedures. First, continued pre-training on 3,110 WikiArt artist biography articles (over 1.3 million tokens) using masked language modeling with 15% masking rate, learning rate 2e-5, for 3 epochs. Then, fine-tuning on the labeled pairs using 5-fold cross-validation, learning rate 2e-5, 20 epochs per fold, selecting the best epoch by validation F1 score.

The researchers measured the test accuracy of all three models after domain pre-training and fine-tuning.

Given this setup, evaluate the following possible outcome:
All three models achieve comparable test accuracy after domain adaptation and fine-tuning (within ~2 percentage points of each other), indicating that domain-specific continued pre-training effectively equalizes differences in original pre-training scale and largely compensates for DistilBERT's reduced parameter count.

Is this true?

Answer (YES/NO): NO